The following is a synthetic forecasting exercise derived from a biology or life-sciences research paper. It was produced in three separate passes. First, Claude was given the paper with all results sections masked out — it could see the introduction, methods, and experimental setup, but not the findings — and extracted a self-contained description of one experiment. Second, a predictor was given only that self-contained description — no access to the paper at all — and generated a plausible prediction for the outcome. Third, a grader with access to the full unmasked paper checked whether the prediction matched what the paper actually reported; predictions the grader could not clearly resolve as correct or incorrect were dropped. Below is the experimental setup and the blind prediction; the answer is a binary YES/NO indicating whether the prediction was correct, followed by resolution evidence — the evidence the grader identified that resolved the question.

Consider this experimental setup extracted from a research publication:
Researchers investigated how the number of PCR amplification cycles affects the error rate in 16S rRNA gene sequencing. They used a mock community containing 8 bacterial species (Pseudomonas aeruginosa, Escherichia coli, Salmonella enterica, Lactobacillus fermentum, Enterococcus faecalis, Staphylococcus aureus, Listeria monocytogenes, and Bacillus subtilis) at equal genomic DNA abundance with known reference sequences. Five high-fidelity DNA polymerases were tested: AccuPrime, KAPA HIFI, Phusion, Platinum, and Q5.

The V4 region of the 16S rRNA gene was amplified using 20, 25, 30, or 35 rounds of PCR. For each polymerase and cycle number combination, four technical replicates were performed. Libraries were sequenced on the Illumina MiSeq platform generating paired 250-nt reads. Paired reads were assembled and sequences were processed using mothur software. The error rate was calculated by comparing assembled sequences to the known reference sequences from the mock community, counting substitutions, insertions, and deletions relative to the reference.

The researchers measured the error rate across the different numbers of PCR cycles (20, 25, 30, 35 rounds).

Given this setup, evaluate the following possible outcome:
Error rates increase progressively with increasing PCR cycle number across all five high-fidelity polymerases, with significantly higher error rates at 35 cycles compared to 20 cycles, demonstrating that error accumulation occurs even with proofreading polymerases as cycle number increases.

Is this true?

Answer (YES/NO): YES